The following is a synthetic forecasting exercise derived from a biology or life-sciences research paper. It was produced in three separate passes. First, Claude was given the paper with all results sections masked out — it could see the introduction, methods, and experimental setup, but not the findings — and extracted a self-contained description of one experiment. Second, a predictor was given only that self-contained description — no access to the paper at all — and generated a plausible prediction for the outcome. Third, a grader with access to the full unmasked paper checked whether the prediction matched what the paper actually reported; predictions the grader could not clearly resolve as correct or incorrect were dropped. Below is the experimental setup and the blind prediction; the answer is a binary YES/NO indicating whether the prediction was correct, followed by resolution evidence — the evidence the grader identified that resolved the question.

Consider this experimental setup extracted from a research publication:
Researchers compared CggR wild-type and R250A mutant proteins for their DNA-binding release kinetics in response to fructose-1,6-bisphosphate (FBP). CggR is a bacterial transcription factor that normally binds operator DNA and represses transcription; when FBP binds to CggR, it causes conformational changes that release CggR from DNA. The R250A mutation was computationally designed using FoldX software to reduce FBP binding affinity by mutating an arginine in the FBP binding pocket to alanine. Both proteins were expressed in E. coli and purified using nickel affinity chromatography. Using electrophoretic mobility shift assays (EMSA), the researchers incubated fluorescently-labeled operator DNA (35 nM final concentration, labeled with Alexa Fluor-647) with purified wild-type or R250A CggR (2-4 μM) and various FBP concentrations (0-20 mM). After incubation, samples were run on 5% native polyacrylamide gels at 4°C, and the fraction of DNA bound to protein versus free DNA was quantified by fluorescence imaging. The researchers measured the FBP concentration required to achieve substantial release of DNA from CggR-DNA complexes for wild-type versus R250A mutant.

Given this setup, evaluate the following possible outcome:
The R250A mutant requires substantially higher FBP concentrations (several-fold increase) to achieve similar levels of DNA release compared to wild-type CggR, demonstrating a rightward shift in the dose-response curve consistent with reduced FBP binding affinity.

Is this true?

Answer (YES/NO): NO